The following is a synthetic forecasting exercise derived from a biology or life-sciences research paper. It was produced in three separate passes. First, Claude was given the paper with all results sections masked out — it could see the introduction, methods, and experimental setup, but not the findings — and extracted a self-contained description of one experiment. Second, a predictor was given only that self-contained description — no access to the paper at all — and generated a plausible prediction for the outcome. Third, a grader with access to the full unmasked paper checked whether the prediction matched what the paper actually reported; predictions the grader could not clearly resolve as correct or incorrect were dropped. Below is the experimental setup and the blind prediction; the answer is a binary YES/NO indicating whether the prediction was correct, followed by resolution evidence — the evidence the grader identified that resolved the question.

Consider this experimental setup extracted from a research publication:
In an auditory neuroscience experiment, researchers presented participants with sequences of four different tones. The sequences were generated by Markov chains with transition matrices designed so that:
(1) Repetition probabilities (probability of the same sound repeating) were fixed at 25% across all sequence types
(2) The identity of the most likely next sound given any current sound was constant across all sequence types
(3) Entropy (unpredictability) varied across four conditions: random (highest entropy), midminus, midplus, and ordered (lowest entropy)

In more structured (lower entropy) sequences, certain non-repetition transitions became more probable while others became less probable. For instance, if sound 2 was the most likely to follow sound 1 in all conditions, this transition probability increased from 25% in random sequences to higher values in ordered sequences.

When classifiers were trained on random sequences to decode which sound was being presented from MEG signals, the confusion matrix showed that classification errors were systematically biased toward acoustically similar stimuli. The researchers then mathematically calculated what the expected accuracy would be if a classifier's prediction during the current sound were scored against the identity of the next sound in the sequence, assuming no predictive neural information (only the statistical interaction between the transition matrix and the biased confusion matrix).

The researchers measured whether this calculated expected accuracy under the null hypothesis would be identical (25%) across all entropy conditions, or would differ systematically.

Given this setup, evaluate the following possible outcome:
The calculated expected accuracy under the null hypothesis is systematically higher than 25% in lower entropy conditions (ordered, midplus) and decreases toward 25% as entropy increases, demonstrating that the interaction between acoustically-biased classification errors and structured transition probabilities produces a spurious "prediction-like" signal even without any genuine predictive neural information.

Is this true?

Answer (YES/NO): YES